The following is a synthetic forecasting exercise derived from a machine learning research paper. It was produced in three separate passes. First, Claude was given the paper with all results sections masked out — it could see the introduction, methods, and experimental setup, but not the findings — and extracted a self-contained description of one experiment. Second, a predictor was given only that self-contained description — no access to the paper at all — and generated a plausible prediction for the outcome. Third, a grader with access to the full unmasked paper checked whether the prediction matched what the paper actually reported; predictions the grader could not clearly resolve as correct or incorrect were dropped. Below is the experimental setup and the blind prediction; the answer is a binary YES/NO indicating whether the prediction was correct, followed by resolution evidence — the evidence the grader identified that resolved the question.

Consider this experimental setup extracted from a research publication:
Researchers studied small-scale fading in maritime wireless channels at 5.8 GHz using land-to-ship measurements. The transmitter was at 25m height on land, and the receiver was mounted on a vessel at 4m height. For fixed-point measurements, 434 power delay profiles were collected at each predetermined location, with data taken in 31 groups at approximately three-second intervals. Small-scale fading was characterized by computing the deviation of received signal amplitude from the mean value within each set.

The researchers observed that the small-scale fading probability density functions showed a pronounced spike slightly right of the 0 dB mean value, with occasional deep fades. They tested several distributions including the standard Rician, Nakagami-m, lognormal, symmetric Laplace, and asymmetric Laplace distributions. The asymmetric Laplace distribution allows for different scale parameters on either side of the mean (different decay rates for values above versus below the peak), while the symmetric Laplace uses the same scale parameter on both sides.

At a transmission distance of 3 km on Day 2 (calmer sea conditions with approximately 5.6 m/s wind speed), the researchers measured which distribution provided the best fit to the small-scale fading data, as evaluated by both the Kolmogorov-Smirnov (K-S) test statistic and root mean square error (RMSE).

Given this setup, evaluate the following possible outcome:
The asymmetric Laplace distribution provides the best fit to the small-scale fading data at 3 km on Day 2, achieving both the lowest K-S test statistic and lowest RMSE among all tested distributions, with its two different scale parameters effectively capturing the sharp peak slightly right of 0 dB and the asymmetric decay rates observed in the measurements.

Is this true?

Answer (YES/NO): YES